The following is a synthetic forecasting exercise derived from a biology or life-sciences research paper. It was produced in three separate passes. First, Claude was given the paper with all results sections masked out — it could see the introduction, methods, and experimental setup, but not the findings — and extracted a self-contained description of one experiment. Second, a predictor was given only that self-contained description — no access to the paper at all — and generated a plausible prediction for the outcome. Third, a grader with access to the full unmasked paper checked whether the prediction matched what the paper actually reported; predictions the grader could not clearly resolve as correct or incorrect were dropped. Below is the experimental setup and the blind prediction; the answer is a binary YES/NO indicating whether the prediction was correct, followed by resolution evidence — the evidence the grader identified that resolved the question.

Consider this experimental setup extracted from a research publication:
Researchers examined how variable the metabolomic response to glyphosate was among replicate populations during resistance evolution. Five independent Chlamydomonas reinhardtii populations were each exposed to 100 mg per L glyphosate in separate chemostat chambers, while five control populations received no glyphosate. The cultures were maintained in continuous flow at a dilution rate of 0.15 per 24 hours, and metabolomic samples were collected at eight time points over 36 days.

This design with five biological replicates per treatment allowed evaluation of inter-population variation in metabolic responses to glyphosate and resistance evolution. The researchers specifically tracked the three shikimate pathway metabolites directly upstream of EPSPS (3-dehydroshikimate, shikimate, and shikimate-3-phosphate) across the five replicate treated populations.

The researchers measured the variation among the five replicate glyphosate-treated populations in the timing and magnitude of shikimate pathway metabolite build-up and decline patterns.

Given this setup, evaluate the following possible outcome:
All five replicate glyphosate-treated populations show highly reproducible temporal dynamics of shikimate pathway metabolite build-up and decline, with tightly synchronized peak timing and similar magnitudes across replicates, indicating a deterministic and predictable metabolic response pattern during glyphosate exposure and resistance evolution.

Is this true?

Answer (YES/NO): YES